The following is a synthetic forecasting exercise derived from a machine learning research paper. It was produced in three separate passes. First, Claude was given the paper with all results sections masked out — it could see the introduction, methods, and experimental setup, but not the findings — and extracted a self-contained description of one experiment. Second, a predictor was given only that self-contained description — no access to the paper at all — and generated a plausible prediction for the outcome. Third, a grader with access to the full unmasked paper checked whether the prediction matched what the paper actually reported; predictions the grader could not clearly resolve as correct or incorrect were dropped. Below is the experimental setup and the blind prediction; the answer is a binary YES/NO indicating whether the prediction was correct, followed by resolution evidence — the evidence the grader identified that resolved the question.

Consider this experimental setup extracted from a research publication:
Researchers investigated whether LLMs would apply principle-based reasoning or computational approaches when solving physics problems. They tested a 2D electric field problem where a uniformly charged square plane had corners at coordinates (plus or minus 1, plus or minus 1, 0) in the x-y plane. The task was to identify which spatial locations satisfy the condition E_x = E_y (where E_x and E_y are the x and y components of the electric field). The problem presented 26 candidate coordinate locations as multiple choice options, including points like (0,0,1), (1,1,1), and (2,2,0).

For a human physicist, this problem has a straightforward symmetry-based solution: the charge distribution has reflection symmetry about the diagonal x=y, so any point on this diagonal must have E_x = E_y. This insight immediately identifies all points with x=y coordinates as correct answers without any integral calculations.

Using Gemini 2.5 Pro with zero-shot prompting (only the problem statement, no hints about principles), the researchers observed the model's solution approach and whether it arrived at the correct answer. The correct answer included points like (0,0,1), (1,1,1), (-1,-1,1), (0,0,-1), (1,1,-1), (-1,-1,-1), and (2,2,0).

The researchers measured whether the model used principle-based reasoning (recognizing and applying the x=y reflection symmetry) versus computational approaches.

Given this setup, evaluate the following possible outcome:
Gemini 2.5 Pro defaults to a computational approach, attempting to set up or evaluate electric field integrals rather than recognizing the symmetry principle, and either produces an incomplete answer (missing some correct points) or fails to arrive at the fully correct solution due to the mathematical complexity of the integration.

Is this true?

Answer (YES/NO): YES